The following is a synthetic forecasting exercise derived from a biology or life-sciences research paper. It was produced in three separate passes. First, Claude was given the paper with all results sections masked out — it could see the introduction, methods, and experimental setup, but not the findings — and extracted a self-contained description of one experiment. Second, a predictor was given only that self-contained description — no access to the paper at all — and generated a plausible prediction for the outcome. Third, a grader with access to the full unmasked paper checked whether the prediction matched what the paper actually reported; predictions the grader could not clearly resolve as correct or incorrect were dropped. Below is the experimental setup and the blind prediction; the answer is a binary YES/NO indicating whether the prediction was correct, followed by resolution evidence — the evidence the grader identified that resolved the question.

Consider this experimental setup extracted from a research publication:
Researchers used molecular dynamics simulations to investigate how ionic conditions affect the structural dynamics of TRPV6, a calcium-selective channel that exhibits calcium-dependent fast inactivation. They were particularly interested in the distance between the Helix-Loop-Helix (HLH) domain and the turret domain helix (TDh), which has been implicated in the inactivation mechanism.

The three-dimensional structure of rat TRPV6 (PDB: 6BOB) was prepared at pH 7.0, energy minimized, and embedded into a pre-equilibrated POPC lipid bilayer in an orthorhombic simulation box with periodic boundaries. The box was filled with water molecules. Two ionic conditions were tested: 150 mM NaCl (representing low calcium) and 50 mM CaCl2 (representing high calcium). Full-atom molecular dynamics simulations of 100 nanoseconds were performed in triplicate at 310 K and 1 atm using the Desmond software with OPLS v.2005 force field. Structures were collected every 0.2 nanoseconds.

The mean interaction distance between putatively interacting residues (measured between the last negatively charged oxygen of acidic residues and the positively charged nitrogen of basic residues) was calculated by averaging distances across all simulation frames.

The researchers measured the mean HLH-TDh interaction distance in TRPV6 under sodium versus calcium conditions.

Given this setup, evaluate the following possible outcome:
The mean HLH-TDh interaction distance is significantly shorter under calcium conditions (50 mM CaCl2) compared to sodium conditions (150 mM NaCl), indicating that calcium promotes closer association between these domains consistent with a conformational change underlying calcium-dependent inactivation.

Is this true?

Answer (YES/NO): YES